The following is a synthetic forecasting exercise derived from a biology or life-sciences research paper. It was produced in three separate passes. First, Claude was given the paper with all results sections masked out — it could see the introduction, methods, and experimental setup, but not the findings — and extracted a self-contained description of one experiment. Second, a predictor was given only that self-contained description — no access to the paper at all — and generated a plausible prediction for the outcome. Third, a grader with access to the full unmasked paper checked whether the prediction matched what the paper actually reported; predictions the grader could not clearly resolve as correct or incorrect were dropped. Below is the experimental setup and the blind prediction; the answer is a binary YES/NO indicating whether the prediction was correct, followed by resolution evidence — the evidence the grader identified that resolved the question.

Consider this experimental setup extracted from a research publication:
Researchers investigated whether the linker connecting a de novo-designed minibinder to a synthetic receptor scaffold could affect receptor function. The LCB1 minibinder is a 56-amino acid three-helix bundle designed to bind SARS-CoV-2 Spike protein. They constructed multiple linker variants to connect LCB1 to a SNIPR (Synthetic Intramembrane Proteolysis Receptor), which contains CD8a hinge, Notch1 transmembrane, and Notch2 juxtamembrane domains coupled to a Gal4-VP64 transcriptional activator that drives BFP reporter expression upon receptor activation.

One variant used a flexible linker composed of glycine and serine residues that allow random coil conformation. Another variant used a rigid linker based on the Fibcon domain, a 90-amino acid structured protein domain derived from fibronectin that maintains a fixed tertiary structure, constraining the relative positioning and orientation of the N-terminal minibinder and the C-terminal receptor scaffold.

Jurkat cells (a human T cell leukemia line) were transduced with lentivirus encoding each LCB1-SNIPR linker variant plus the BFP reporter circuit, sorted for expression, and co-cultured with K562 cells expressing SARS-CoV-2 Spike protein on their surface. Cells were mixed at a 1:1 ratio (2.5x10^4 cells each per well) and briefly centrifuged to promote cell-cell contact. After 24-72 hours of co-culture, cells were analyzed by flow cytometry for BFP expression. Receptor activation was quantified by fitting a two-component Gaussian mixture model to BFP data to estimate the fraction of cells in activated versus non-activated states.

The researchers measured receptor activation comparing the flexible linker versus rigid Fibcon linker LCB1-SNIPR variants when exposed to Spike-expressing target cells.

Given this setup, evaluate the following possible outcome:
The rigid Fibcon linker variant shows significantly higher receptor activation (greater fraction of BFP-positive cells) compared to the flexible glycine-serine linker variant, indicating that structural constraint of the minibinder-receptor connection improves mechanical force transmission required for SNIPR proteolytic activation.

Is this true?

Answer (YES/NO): NO